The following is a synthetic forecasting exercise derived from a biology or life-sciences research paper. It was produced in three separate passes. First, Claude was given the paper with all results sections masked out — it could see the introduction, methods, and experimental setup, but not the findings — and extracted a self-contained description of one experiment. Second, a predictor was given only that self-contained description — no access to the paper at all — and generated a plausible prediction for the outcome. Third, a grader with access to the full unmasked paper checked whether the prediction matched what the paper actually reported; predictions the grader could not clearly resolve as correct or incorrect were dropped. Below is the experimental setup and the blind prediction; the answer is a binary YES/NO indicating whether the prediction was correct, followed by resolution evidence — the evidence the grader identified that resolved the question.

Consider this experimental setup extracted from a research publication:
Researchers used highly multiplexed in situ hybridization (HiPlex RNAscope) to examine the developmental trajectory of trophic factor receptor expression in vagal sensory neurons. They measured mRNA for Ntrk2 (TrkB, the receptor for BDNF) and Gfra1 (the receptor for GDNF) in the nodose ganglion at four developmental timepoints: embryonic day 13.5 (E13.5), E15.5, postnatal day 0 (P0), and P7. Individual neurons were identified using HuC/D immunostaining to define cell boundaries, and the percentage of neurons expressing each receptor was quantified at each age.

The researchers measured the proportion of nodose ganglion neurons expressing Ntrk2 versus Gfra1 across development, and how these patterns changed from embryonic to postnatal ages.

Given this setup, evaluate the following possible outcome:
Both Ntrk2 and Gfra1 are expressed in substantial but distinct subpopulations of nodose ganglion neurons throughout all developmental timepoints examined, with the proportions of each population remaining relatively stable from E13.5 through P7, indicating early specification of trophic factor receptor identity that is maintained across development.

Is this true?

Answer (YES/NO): NO